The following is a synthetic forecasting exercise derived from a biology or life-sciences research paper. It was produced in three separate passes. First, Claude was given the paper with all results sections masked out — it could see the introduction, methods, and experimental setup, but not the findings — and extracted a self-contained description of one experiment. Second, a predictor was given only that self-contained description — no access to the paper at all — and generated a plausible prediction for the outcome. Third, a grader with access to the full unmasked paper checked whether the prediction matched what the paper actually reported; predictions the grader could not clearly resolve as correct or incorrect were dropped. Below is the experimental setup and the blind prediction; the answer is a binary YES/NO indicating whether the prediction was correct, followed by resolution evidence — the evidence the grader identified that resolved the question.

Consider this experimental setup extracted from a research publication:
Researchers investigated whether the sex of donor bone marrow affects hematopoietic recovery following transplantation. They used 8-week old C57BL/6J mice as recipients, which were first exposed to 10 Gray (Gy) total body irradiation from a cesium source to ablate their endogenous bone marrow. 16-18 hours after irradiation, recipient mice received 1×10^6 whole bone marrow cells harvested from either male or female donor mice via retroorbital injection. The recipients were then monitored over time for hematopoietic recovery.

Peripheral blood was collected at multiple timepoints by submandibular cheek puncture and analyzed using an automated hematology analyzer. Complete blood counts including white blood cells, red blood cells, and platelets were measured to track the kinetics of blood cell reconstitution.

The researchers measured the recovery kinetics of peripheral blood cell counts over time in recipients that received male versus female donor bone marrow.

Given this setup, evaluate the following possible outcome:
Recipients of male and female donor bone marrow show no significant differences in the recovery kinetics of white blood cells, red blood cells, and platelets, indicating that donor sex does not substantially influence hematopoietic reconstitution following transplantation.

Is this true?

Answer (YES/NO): NO